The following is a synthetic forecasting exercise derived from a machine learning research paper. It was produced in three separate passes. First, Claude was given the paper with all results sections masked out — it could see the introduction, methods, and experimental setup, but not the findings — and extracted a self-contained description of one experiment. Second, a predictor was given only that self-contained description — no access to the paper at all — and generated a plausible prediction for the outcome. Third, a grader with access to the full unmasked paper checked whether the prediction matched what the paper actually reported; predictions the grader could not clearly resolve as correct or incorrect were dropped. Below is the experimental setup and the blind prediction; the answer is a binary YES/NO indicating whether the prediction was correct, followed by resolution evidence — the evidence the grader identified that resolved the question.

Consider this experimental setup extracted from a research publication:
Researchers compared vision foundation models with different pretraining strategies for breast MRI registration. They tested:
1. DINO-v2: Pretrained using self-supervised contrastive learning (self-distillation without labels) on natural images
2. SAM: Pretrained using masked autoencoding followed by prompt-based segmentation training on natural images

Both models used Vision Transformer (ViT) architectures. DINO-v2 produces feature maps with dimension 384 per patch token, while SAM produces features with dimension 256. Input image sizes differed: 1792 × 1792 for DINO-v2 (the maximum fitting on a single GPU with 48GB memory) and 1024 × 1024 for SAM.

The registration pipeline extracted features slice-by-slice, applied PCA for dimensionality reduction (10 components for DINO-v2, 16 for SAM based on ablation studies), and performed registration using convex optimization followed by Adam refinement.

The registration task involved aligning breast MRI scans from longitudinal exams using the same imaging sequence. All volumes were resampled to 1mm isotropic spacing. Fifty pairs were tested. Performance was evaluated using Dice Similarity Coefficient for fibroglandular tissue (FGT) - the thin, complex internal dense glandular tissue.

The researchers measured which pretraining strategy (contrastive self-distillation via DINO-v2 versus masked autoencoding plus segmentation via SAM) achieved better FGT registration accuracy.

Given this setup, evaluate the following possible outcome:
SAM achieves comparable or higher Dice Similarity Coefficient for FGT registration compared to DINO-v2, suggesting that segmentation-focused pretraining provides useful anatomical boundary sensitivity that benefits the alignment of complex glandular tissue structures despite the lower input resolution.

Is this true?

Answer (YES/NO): YES